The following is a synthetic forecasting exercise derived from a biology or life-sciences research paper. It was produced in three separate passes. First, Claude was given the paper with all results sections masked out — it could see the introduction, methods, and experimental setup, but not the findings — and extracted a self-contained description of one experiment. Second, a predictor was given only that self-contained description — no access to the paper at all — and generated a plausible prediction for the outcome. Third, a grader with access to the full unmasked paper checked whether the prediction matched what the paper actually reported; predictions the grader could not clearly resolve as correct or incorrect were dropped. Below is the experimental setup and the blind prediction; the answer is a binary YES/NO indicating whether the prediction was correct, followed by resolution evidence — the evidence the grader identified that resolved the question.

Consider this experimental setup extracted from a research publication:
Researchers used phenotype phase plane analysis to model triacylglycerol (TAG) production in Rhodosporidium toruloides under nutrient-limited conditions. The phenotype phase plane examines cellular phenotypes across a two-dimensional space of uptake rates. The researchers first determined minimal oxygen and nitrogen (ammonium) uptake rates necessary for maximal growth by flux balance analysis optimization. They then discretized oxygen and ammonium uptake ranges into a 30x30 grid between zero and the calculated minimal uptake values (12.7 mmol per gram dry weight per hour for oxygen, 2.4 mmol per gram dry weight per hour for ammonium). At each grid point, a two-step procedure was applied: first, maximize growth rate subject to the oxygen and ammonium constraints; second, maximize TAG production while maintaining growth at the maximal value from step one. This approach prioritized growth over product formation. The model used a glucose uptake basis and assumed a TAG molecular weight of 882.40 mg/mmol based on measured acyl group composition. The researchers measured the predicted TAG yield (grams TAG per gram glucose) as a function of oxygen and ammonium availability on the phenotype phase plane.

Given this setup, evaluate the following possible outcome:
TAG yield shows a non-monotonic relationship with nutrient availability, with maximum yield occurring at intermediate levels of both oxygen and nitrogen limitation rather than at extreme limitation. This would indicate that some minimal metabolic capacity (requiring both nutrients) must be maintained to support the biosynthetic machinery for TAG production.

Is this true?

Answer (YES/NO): NO